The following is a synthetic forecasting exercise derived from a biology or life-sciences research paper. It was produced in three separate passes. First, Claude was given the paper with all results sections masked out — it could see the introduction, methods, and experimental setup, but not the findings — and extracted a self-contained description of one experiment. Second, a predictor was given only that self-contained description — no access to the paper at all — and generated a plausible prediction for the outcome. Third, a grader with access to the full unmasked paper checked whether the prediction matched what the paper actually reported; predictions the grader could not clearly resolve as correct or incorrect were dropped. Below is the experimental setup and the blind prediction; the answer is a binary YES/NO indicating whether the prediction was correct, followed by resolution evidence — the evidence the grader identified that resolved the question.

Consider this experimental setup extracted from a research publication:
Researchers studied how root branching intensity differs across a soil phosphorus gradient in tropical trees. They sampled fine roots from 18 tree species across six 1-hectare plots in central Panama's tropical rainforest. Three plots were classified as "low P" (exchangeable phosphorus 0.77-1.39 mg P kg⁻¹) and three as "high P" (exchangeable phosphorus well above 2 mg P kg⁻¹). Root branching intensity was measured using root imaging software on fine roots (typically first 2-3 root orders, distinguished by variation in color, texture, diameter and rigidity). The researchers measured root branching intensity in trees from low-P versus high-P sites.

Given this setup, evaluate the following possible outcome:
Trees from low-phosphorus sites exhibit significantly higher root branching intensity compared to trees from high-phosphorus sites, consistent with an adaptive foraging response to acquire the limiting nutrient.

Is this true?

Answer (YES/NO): NO